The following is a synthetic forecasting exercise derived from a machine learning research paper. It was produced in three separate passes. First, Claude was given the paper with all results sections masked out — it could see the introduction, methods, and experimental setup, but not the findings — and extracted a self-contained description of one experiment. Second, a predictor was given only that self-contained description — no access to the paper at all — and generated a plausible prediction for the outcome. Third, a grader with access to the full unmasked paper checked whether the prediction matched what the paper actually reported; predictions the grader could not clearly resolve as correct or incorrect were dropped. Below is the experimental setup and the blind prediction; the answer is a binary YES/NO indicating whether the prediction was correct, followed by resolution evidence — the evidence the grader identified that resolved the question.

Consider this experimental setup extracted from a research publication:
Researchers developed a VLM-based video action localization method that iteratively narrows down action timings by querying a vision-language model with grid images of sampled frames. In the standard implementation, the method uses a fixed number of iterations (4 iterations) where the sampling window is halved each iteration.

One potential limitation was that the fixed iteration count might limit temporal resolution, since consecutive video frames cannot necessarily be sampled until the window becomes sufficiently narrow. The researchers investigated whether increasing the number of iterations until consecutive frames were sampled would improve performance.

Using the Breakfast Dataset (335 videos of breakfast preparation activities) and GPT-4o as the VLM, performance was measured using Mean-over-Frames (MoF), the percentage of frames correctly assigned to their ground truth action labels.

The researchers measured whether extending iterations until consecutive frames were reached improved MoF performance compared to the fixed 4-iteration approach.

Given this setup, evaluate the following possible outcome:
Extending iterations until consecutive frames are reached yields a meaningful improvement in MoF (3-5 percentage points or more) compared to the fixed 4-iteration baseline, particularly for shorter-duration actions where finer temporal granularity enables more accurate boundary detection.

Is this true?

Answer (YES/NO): NO